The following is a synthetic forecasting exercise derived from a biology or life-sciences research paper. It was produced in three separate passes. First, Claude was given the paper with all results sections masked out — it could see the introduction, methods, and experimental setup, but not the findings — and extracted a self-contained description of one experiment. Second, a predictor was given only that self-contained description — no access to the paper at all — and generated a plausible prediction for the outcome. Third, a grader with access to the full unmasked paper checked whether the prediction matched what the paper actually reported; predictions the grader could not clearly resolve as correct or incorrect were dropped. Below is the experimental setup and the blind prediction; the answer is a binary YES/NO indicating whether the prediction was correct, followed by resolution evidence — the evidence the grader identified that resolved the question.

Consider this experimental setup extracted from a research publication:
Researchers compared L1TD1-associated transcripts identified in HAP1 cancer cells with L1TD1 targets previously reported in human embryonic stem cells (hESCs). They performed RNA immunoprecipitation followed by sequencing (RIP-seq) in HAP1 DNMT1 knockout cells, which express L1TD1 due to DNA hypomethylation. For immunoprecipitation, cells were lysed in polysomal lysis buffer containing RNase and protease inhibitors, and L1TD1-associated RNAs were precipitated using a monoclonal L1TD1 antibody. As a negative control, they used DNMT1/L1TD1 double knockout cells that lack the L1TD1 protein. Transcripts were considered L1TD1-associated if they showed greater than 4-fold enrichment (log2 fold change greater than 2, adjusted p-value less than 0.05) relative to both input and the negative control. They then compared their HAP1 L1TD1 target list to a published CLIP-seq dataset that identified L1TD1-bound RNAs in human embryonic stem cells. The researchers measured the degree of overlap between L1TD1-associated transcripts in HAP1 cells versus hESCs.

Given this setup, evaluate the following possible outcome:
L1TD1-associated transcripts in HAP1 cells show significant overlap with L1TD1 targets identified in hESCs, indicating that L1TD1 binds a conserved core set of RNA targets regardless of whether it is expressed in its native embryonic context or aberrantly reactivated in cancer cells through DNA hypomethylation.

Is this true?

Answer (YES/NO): YES